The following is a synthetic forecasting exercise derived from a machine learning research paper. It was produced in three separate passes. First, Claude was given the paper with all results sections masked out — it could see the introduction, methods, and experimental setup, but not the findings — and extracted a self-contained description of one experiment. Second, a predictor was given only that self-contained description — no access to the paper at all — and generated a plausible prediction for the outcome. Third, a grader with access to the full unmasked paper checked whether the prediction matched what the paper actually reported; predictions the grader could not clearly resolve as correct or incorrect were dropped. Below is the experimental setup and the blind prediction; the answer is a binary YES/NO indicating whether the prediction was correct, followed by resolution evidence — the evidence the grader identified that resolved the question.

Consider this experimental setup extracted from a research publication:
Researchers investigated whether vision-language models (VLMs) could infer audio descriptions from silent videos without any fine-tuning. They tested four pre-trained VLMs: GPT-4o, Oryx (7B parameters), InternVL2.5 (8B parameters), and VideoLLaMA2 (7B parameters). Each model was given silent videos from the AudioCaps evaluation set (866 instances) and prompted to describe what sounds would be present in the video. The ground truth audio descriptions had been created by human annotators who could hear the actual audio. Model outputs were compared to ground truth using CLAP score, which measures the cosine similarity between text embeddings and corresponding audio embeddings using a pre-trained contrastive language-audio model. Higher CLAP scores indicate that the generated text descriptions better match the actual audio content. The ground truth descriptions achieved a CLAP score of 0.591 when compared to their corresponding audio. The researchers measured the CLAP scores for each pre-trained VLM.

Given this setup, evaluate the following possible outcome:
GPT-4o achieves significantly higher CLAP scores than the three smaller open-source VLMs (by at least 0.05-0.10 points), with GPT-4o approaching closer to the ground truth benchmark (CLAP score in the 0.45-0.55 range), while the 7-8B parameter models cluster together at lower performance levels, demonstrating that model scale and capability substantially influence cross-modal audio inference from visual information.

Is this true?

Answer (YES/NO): NO